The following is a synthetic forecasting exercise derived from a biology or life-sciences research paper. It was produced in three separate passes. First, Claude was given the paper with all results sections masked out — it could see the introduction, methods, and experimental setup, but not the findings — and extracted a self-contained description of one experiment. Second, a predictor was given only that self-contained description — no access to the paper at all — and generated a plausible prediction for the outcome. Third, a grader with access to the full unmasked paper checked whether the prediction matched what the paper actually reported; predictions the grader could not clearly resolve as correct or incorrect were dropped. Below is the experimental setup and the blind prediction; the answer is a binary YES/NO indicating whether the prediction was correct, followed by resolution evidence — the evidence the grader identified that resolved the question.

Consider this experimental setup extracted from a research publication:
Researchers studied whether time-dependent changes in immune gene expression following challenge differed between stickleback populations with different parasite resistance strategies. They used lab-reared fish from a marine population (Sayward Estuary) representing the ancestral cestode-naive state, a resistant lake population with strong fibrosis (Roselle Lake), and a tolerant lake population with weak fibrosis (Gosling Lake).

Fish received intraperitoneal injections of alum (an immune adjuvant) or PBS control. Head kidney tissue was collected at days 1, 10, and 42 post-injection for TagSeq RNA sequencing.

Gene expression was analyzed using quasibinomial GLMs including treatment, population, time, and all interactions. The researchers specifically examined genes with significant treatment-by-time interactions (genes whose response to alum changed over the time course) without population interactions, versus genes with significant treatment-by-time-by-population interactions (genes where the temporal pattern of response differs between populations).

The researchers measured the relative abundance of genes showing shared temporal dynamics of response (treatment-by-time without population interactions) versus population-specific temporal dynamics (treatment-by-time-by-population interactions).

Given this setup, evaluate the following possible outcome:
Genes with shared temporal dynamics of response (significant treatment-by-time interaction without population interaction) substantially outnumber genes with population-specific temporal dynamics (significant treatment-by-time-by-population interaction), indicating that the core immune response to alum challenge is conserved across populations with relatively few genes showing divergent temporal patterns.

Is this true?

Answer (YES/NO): YES